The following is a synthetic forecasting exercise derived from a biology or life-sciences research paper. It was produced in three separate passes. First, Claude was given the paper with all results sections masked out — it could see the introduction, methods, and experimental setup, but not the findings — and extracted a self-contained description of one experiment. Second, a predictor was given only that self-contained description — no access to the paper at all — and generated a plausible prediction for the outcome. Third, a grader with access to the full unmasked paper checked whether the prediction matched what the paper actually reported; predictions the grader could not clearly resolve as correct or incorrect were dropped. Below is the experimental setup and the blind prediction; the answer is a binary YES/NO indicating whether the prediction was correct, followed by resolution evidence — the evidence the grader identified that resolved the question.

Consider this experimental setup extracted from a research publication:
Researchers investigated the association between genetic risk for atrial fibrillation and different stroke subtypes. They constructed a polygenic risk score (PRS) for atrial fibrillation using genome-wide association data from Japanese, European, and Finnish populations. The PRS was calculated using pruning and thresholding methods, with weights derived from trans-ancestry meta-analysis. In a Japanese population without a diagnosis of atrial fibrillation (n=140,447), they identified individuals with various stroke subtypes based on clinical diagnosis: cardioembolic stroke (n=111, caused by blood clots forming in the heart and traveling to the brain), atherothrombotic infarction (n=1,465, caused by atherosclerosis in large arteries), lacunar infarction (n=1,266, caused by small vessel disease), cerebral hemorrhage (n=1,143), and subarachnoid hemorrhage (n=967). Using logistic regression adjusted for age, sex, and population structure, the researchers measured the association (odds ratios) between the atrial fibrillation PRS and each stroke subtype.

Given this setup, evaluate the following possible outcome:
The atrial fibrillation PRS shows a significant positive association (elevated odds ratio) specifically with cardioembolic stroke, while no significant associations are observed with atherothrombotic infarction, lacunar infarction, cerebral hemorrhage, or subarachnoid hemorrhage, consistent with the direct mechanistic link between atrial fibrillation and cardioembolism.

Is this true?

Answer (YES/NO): NO